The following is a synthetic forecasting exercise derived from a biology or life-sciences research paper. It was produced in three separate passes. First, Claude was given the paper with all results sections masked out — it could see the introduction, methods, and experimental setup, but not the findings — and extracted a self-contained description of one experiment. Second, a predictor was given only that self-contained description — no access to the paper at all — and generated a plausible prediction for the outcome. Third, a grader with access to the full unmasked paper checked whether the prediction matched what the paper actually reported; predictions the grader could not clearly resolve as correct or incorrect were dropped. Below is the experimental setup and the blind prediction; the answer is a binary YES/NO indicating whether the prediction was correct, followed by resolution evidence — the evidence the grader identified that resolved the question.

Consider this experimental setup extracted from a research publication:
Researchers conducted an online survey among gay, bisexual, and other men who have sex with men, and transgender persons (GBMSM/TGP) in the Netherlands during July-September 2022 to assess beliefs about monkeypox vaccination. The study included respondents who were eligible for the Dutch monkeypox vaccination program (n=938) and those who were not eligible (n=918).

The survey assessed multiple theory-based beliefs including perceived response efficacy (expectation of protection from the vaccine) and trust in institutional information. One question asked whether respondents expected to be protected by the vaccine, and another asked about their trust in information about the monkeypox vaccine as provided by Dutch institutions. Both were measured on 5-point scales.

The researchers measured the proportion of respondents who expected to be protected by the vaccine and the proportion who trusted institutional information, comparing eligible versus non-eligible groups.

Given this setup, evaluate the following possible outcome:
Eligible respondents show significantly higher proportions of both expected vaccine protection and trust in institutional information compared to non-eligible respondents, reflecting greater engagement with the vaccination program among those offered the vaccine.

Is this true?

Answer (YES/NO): NO